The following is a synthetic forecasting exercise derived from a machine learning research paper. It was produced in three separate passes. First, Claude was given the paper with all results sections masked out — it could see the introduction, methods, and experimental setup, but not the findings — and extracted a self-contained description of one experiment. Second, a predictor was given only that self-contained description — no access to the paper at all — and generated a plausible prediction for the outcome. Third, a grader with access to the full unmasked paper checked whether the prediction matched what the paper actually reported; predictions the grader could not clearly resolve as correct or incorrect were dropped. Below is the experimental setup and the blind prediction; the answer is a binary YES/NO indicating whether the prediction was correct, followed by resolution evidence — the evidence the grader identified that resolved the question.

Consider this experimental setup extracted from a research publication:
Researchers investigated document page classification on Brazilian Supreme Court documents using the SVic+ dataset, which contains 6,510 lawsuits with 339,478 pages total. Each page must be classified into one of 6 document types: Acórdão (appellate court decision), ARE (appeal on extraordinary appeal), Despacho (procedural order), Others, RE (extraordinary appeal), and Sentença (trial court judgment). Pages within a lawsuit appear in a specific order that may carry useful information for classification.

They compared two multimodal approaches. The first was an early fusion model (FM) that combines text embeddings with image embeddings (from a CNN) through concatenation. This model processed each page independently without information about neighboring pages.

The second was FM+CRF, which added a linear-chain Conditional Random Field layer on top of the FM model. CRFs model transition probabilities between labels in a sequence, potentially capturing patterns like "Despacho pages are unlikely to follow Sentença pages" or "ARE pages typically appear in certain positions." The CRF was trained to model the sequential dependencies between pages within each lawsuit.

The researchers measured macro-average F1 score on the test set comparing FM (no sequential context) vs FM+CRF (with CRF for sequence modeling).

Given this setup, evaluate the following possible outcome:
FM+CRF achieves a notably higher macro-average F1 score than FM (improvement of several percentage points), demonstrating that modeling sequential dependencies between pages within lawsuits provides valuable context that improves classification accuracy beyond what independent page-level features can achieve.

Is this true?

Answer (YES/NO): NO